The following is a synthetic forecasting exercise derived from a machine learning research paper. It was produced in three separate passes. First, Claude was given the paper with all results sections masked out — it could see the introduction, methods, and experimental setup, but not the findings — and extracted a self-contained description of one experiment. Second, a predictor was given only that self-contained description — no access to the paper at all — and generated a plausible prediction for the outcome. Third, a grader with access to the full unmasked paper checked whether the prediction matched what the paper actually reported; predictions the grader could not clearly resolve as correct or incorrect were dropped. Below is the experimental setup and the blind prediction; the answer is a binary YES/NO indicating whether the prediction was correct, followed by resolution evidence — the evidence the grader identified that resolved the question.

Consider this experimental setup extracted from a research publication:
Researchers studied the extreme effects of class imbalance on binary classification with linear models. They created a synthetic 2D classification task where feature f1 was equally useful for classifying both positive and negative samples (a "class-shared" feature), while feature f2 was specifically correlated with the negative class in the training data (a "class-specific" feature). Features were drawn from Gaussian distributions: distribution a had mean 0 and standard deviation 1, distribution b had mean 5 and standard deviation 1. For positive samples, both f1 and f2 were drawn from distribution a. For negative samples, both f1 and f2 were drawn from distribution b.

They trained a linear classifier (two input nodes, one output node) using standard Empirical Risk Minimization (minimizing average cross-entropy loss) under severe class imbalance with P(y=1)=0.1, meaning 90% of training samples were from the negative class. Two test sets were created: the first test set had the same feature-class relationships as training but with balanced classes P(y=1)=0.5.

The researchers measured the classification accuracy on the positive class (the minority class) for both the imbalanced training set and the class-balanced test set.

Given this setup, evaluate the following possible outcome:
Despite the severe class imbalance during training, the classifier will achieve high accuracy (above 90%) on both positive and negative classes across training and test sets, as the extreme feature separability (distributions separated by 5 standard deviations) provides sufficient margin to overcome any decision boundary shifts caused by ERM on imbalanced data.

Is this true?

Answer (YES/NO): NO